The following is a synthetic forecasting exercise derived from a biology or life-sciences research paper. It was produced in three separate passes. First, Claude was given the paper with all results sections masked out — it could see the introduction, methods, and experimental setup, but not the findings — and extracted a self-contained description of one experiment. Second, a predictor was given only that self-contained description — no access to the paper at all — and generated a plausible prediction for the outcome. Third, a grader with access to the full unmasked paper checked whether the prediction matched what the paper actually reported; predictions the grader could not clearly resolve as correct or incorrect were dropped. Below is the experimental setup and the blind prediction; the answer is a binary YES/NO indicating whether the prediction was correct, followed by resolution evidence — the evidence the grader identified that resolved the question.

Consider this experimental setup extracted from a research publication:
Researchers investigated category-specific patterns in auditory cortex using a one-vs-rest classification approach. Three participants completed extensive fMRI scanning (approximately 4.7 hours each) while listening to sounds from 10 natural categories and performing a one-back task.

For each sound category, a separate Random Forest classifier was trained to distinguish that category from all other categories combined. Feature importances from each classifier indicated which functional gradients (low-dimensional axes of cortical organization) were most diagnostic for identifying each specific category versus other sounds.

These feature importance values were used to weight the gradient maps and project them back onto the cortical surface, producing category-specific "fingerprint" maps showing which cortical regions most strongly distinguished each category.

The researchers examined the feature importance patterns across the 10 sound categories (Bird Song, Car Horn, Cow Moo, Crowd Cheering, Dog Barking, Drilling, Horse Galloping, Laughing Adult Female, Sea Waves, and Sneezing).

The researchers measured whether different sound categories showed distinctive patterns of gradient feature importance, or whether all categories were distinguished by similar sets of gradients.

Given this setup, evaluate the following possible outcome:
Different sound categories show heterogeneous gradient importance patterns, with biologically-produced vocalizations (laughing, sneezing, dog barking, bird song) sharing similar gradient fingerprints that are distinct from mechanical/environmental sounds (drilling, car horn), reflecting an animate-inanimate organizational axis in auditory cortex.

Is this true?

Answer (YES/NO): NO